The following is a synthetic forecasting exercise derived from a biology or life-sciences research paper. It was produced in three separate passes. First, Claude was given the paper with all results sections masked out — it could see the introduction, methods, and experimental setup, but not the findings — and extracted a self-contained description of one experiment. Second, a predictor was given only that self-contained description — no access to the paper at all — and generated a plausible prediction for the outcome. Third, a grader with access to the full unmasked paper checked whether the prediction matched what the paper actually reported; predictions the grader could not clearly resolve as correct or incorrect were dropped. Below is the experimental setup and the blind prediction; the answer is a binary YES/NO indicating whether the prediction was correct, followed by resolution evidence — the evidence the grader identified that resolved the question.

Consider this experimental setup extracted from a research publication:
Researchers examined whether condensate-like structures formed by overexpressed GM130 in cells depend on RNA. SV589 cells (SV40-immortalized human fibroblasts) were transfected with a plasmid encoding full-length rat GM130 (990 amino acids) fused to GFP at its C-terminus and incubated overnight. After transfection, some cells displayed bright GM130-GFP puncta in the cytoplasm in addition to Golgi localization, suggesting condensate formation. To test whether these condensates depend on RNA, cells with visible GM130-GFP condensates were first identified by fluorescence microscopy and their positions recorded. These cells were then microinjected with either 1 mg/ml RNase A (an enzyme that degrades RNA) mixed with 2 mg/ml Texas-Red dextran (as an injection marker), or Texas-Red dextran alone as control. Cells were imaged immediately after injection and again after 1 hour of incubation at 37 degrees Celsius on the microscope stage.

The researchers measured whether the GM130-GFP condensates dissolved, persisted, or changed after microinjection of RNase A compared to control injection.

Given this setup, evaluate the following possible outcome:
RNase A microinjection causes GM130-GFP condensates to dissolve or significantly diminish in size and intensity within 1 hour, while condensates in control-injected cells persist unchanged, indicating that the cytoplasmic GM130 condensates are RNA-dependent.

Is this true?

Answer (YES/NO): NO